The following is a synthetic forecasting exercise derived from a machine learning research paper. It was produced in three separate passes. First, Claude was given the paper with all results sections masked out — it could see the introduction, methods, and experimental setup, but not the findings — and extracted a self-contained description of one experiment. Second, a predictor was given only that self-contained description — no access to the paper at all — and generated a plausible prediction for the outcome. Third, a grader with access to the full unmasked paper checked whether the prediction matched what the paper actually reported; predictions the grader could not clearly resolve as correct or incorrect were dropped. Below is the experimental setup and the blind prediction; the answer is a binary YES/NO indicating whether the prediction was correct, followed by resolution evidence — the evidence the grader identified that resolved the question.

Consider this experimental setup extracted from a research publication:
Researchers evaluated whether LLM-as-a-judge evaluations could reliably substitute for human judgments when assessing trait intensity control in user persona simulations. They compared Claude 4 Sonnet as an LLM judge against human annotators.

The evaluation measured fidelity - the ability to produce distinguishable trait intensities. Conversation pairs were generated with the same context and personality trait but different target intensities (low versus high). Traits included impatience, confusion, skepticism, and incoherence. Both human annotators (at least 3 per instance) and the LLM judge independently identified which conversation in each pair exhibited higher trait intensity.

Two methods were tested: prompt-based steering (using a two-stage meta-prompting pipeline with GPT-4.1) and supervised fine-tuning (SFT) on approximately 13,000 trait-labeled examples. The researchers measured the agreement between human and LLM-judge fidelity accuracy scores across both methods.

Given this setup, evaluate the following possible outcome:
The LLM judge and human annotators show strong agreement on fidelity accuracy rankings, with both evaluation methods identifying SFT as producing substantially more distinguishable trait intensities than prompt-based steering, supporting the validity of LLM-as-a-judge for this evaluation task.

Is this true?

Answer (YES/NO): NO